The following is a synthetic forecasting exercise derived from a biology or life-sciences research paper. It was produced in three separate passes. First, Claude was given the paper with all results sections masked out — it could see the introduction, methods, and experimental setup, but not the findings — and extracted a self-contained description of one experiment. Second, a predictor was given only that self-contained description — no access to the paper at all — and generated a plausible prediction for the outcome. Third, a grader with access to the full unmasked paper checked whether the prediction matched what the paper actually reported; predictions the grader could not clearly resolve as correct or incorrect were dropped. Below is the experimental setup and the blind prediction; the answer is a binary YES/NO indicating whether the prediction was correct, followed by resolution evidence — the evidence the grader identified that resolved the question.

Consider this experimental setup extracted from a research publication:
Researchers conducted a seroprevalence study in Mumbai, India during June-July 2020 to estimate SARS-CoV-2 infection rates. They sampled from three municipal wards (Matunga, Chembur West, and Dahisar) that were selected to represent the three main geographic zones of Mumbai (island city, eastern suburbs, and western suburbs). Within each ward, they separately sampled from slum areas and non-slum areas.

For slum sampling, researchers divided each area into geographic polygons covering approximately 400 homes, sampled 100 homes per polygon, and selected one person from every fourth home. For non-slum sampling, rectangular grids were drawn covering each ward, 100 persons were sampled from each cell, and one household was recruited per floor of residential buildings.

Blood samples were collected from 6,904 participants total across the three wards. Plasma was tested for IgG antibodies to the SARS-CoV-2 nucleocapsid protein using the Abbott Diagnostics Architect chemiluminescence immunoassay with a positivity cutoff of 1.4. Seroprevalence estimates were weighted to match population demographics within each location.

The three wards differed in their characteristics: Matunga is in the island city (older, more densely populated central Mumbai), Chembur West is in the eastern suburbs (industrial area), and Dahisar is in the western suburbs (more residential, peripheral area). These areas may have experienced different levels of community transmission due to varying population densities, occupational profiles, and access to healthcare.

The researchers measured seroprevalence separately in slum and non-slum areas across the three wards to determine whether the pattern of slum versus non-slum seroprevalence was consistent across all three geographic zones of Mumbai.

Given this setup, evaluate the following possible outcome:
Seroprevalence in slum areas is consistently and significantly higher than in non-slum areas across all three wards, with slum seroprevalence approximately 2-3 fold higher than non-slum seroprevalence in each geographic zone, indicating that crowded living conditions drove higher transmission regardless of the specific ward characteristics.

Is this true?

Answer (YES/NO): NO